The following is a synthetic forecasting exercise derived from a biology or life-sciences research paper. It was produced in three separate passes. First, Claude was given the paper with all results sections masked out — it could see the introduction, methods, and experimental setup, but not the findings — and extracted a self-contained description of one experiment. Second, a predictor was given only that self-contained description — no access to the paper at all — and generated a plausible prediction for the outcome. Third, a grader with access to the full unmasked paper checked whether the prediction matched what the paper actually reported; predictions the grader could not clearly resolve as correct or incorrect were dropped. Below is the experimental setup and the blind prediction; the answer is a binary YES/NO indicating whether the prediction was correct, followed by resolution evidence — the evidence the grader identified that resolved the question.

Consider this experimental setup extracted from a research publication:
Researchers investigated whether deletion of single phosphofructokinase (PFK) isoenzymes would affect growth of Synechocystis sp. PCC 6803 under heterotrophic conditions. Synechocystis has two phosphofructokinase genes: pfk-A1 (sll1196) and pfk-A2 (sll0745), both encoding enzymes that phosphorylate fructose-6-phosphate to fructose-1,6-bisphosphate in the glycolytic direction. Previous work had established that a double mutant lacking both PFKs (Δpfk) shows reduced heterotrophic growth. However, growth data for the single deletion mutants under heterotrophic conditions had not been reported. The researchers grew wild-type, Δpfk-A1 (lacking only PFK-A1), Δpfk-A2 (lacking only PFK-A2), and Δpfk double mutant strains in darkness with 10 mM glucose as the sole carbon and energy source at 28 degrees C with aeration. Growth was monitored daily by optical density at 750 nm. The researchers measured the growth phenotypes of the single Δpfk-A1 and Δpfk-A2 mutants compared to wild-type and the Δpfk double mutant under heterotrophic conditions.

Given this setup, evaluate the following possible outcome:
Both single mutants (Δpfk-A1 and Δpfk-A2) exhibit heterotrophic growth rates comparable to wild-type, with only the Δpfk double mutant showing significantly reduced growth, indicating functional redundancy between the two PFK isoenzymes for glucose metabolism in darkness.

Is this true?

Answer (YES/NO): NO